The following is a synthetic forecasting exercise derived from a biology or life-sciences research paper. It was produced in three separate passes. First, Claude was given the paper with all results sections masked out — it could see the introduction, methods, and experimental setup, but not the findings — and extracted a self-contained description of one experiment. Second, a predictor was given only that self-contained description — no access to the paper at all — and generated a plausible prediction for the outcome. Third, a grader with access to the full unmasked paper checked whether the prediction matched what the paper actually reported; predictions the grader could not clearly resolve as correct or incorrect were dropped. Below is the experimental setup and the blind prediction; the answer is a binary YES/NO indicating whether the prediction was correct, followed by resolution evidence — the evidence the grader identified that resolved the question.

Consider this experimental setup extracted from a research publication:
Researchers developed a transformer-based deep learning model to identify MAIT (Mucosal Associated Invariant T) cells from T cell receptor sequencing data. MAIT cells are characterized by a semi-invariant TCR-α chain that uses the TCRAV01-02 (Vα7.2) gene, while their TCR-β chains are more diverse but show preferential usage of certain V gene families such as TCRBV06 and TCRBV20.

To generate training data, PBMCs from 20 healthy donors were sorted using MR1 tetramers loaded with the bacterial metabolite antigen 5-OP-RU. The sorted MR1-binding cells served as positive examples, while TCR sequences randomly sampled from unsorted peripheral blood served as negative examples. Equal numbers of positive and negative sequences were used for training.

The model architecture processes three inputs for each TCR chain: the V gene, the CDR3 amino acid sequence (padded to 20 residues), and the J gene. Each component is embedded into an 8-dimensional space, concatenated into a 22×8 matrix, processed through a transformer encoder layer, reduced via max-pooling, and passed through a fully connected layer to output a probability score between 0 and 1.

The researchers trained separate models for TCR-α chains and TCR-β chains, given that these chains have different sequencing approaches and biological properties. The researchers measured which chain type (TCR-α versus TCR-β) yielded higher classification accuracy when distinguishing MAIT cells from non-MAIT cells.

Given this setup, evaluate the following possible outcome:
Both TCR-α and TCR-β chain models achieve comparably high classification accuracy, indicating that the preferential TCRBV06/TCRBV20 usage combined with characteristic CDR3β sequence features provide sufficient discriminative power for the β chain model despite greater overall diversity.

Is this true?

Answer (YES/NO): NO